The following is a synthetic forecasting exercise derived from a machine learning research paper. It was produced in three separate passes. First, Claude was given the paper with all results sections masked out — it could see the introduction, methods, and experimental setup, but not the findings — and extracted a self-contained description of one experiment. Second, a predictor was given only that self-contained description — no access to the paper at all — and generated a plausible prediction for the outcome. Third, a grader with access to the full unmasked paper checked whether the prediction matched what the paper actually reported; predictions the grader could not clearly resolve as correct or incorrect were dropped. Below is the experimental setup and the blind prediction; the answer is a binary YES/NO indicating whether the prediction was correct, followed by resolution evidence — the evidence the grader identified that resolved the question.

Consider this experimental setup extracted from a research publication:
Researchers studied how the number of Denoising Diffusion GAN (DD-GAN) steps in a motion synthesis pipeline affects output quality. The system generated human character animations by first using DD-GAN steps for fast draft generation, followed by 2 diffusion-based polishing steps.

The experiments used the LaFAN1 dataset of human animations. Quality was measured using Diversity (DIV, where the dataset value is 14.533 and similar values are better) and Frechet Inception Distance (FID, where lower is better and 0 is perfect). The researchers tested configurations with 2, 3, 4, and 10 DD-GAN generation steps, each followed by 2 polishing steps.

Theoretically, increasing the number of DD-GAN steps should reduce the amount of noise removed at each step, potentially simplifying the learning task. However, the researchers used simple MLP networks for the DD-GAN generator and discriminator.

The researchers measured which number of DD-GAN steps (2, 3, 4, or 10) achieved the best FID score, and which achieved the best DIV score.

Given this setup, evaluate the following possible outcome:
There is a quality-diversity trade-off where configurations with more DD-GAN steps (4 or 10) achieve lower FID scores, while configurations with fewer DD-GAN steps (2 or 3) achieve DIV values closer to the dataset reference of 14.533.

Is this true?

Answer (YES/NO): NO